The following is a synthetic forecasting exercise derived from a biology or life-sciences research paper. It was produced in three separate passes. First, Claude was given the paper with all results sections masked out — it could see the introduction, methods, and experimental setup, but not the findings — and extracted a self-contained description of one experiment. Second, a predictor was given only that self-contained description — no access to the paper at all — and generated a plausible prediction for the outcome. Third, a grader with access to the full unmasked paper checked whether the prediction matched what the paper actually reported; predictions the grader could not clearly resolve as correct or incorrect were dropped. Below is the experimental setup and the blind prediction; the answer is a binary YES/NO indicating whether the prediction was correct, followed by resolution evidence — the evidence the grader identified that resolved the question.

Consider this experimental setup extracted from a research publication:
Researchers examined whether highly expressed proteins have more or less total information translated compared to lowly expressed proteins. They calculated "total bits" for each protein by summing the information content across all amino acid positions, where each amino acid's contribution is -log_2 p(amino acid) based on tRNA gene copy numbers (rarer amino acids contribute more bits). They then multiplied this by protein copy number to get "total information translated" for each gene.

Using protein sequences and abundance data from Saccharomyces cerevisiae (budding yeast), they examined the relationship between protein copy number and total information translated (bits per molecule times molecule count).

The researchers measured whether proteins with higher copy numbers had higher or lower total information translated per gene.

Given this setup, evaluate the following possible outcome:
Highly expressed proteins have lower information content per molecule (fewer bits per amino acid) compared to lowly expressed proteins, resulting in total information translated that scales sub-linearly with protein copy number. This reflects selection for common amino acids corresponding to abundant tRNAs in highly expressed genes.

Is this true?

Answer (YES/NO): YES